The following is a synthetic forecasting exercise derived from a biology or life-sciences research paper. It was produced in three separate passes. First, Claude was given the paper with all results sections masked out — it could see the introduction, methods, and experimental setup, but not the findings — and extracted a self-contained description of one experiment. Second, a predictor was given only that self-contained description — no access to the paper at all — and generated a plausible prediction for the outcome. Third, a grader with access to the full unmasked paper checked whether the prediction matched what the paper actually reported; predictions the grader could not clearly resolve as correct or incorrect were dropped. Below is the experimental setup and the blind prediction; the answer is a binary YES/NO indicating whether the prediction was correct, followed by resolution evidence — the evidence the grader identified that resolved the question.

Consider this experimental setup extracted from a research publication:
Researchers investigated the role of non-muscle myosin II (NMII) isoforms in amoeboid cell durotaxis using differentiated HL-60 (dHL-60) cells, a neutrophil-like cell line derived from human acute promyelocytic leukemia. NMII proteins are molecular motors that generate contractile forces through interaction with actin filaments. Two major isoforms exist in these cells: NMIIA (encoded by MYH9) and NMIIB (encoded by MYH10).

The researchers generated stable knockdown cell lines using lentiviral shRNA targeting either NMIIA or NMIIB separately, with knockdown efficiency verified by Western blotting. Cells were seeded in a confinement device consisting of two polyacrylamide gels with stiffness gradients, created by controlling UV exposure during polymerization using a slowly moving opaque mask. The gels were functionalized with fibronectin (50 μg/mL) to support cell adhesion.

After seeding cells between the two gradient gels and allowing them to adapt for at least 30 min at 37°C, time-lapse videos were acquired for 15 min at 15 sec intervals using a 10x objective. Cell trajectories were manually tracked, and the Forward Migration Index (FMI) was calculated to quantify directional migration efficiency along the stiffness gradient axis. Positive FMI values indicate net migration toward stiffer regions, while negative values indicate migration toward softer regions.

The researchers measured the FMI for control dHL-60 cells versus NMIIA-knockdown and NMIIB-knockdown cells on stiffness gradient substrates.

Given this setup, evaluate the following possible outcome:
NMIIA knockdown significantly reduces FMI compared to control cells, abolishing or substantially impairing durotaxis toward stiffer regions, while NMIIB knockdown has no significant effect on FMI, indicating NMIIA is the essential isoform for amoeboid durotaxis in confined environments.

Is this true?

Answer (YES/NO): YES